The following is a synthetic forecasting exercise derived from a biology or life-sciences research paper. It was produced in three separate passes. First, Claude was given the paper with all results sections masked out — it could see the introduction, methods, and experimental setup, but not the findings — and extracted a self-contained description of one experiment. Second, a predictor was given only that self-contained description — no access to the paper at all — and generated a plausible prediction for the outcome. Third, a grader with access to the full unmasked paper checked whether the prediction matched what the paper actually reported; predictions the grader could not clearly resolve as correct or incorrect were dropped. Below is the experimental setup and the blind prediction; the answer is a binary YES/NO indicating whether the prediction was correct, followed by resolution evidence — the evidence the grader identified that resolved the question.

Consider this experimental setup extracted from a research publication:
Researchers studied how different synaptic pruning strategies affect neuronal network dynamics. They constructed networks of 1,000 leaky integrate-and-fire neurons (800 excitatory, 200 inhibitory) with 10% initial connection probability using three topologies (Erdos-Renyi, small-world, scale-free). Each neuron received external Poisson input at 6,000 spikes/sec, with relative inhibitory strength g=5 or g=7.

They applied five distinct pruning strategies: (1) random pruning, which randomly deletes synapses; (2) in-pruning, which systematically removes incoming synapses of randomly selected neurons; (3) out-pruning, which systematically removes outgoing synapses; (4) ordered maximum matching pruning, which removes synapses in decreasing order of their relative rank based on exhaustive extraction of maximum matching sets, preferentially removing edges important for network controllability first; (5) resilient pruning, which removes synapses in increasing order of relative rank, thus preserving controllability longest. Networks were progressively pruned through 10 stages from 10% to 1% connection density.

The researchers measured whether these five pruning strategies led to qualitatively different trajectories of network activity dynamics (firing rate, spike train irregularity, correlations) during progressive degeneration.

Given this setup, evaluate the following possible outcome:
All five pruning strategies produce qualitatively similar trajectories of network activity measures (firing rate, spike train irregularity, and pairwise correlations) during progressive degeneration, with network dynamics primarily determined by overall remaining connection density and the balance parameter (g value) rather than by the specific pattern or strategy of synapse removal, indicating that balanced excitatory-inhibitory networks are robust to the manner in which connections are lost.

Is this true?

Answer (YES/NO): YES